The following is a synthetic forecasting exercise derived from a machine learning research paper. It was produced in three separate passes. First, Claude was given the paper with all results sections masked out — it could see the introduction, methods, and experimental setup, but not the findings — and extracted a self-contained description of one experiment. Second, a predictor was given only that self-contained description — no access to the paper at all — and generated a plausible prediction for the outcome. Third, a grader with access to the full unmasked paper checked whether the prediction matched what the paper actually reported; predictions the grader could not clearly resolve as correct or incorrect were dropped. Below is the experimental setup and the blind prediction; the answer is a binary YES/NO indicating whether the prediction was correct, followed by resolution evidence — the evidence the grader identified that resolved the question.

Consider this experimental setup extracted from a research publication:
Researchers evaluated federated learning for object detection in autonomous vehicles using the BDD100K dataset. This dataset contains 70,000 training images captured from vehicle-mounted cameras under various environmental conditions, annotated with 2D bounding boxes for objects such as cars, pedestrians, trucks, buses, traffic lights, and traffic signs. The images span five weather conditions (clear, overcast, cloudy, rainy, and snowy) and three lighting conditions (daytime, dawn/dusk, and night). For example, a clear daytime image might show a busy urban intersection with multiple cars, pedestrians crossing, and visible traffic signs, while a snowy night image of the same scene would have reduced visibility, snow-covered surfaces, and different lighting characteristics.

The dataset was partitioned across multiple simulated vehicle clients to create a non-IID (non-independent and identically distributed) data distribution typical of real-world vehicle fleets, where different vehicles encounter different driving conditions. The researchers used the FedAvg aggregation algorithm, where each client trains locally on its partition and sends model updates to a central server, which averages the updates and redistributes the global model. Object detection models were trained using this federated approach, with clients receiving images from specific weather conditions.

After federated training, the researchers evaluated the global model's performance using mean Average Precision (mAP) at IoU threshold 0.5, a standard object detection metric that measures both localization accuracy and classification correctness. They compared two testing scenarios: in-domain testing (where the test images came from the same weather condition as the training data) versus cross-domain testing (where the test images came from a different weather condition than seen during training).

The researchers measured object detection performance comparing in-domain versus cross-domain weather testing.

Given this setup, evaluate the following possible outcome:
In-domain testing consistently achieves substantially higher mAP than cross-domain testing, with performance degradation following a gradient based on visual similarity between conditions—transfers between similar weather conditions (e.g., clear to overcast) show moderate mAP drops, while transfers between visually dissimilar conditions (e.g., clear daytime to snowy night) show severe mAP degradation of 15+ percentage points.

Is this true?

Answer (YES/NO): NO